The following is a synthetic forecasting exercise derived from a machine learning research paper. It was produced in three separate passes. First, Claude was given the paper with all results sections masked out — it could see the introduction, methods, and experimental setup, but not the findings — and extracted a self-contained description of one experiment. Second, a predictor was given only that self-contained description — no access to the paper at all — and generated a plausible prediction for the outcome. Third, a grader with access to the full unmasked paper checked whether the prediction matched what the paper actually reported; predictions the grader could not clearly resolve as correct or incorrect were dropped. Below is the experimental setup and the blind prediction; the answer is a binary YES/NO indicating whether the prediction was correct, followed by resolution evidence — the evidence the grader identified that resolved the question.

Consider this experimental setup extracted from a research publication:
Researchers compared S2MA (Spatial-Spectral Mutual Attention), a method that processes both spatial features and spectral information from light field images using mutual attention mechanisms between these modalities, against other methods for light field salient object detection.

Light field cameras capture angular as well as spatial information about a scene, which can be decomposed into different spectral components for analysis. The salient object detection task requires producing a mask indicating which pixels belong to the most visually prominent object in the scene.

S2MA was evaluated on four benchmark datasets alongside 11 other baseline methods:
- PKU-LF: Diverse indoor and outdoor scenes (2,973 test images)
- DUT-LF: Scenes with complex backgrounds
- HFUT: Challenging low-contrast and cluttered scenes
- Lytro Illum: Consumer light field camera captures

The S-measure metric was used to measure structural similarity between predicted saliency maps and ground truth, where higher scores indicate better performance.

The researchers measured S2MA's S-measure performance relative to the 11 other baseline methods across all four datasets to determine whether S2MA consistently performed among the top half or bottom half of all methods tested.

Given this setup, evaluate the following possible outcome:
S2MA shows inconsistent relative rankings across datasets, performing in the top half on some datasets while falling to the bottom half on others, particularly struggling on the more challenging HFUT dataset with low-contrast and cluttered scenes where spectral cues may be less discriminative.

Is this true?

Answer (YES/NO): NO